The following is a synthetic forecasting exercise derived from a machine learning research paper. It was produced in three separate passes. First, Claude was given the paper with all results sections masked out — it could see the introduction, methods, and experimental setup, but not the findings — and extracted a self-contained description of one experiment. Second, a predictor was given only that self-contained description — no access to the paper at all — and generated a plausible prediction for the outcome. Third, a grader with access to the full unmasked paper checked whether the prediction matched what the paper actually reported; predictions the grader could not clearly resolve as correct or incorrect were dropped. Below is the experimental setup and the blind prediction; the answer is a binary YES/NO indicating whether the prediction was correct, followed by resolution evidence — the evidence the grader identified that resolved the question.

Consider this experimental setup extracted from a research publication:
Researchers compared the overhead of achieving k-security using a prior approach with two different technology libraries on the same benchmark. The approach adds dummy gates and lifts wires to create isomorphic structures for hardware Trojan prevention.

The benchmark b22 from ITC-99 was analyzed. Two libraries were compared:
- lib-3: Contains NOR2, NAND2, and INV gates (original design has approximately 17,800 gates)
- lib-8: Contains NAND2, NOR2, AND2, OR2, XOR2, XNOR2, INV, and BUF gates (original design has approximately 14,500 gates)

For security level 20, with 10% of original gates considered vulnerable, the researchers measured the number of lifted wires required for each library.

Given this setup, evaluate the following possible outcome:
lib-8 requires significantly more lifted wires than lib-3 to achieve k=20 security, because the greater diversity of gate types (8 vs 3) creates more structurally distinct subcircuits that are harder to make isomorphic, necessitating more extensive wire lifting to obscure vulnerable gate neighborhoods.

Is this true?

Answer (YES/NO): YES